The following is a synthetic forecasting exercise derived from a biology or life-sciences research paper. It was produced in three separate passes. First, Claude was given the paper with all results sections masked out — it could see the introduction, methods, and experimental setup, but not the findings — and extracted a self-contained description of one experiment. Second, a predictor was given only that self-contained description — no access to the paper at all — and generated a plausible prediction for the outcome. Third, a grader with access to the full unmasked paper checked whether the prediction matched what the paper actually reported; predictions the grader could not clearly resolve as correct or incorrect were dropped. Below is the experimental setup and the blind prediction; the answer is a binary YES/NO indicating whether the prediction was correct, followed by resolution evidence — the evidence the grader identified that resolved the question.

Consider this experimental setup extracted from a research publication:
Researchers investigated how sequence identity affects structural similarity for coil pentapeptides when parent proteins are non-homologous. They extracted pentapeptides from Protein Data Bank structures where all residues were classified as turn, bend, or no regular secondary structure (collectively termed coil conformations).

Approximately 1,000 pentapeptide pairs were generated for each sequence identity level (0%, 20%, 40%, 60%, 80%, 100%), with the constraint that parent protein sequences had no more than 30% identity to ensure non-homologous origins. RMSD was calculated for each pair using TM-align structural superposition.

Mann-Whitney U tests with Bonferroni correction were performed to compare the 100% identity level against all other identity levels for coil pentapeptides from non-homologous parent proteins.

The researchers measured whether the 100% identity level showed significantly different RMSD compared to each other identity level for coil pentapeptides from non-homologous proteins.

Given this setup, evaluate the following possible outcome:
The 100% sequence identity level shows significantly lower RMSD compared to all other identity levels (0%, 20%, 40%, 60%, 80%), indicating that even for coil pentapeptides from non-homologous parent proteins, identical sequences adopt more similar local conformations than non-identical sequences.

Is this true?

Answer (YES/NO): NO